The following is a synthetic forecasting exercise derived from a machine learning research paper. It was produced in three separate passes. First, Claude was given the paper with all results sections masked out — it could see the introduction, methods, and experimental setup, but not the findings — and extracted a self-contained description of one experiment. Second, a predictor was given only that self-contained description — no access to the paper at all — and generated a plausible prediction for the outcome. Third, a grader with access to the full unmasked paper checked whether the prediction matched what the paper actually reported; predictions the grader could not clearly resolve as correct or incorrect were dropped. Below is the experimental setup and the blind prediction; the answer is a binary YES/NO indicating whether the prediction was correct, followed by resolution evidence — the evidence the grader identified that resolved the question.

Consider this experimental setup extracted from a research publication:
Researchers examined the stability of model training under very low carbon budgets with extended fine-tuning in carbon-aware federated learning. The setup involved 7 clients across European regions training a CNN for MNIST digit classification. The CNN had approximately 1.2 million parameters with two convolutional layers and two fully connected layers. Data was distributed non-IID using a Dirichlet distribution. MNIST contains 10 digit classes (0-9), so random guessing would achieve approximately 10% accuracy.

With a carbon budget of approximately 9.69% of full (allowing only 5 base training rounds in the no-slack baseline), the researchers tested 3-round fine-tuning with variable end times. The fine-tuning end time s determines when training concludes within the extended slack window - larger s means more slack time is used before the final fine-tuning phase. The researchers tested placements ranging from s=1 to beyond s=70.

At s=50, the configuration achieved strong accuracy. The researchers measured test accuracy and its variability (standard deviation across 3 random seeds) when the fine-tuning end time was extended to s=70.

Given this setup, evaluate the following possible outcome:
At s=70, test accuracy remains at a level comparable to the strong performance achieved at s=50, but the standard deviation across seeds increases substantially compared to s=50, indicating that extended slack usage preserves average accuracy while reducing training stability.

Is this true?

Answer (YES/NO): NO